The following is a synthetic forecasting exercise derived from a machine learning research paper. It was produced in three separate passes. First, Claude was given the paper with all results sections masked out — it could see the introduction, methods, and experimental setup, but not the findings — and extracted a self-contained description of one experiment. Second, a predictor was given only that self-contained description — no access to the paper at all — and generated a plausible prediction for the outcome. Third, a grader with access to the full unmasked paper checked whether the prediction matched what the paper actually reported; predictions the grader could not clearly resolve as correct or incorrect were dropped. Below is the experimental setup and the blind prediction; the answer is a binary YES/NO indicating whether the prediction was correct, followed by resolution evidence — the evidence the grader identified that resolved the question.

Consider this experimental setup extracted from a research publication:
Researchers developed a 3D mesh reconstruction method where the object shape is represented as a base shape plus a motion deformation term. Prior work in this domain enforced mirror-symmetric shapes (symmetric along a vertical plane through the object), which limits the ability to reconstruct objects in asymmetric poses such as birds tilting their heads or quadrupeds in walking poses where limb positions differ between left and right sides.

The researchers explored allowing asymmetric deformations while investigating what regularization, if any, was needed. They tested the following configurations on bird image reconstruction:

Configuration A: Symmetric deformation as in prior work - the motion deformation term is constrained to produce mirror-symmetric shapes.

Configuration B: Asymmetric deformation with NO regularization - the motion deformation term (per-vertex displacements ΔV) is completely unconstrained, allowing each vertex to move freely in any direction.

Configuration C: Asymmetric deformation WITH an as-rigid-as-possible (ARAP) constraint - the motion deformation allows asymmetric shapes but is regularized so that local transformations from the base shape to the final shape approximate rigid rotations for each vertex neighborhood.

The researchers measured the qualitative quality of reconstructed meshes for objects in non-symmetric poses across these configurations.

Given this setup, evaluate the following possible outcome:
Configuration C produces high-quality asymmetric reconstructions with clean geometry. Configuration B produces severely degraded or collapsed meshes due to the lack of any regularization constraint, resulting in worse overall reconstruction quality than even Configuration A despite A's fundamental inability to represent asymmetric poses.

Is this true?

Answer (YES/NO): NO